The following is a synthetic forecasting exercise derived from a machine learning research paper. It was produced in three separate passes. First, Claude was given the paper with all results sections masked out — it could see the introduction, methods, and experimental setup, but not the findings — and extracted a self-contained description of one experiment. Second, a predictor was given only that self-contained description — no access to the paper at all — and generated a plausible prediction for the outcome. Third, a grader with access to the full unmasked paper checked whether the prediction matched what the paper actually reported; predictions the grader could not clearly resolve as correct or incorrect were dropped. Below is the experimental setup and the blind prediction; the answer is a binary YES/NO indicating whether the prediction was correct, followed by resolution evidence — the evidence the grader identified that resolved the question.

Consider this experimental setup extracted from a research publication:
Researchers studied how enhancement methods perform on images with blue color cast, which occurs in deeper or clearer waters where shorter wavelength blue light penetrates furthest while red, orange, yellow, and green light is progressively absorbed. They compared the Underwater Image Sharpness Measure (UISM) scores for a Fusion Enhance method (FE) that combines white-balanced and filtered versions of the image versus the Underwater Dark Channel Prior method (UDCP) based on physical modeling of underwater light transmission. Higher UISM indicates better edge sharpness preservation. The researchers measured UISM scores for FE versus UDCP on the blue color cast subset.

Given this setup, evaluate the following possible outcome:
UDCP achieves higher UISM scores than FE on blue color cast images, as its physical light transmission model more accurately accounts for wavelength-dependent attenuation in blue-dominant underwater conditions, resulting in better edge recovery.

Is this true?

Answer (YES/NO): NO